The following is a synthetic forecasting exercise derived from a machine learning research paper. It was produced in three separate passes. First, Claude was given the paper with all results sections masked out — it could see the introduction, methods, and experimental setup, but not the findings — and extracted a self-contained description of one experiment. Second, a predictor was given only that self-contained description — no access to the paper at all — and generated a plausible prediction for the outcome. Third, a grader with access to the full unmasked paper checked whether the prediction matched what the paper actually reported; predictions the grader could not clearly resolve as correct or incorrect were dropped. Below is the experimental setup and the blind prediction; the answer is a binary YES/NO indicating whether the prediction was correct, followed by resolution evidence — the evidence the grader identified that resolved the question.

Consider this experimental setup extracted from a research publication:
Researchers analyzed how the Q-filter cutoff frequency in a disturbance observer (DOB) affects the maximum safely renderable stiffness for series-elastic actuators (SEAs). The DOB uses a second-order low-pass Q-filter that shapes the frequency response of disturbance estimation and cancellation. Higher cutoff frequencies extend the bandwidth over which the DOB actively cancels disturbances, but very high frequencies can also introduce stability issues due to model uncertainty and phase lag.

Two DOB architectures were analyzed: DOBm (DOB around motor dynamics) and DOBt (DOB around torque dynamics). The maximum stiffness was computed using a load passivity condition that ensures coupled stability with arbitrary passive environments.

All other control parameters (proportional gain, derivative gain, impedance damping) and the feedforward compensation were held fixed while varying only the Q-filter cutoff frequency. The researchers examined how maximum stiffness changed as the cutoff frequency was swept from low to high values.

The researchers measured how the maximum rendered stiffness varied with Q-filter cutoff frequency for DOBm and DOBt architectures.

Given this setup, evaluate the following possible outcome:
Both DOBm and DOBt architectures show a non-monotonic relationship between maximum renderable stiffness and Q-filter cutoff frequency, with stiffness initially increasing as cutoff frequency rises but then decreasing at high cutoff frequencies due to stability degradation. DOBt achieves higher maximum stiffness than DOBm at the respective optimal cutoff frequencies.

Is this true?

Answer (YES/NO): NO